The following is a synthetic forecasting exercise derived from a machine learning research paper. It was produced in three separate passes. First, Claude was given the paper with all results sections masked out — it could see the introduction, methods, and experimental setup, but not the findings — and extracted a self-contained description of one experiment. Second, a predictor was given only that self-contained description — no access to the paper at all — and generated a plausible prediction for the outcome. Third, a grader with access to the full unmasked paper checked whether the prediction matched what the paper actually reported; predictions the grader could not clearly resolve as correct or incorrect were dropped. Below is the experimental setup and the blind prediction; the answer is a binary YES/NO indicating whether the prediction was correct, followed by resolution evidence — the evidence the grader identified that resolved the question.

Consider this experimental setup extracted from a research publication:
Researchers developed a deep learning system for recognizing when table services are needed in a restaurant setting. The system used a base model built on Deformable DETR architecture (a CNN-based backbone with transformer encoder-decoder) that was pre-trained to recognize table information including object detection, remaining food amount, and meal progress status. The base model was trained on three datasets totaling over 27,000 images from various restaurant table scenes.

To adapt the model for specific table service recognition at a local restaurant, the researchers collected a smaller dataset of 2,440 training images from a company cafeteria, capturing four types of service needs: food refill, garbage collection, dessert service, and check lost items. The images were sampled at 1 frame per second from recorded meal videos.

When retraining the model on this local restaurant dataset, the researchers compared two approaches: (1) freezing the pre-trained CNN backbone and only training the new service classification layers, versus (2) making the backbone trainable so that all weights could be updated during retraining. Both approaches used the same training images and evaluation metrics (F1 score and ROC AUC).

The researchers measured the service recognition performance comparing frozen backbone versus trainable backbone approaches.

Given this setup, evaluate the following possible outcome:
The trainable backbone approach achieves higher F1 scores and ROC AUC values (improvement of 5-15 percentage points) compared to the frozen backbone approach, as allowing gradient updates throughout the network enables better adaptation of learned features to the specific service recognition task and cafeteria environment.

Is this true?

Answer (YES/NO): NO